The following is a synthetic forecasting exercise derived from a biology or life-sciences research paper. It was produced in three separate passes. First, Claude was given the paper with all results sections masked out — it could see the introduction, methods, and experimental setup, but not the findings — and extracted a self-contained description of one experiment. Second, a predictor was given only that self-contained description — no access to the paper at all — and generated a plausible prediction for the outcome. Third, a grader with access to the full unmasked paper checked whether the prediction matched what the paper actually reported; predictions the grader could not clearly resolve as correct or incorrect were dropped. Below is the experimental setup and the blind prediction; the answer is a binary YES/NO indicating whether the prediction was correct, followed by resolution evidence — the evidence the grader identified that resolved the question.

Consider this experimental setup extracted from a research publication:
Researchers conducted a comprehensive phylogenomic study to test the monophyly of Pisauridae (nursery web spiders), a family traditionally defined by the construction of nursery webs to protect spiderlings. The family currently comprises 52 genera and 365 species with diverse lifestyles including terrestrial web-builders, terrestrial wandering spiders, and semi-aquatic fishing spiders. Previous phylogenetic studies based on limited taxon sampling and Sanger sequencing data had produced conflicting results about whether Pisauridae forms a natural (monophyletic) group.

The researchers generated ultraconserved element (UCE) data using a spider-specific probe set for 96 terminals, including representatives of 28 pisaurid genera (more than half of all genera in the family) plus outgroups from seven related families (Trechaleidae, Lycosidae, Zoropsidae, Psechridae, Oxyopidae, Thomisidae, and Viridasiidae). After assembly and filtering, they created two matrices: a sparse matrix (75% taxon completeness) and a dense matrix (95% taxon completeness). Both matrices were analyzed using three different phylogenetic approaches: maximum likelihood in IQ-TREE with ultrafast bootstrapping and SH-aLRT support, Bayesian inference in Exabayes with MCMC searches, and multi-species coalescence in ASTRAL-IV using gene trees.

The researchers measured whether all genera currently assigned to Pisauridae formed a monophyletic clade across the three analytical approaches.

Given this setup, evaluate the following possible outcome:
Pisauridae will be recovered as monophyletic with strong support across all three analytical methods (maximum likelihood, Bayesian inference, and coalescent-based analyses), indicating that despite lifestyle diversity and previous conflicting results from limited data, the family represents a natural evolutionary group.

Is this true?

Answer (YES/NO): NO